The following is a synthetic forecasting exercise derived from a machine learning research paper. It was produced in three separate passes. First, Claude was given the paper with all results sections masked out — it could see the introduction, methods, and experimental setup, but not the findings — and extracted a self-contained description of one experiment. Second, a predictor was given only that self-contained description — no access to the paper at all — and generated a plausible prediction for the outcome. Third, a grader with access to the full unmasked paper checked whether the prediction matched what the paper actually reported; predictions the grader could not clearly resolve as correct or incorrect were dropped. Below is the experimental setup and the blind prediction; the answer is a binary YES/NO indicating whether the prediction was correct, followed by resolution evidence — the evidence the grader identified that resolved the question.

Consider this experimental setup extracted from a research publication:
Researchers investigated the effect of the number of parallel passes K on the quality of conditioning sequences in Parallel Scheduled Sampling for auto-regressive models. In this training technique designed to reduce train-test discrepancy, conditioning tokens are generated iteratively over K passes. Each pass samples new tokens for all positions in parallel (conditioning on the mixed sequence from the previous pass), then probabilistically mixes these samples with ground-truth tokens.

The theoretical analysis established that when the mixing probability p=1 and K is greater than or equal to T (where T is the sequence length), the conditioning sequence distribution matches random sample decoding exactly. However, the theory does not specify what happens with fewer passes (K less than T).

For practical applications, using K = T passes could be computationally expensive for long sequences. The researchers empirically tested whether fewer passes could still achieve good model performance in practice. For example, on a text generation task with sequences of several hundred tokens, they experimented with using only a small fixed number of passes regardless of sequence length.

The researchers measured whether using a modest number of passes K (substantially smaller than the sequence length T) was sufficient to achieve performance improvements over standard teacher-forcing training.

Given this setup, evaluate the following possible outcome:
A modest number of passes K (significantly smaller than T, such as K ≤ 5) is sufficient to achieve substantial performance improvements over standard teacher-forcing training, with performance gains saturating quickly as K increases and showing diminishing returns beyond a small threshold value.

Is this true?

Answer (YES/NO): YES